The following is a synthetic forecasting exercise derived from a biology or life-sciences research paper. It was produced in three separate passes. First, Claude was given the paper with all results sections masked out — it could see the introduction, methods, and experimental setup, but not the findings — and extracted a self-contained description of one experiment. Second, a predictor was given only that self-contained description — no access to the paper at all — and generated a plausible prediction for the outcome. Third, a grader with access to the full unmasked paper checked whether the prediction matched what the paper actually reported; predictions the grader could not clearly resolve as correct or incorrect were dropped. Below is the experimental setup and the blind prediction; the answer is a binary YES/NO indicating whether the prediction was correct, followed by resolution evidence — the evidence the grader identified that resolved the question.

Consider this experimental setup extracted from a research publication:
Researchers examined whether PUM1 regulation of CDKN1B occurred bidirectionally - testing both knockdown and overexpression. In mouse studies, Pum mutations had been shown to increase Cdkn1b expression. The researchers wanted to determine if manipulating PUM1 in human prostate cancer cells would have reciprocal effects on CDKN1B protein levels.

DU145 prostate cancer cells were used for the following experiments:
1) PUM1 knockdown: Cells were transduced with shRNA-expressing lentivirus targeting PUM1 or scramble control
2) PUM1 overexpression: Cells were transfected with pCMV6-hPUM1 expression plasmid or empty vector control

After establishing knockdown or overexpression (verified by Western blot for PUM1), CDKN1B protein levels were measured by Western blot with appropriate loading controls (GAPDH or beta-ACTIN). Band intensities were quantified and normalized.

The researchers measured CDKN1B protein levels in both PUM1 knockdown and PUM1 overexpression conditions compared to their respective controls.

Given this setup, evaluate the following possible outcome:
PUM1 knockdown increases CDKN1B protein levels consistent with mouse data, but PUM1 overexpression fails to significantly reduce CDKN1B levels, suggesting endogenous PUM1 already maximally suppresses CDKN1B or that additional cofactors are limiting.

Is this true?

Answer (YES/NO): NO